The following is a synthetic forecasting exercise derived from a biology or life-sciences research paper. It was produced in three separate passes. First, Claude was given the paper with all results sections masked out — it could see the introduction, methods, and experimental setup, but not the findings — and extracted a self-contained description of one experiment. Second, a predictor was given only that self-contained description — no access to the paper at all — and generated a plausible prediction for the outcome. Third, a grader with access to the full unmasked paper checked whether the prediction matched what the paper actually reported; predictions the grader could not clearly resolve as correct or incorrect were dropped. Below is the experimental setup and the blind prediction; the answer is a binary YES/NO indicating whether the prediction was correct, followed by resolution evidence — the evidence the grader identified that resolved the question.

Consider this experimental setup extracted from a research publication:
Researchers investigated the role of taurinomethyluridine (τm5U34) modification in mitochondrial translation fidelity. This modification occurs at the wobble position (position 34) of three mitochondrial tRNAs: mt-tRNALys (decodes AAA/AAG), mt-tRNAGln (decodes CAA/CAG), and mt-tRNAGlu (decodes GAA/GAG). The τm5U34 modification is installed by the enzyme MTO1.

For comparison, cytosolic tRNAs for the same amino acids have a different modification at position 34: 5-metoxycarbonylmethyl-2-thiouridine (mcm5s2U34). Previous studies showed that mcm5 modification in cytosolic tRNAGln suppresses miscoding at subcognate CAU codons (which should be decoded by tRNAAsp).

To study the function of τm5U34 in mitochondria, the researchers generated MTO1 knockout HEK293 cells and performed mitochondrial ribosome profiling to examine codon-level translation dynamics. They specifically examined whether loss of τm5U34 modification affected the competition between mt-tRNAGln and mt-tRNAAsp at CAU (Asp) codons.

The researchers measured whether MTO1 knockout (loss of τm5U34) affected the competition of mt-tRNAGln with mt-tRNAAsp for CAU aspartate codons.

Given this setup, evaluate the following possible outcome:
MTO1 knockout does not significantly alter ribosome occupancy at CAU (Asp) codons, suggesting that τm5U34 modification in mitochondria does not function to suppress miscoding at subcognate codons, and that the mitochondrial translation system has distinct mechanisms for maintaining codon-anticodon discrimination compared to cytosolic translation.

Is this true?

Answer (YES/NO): NO